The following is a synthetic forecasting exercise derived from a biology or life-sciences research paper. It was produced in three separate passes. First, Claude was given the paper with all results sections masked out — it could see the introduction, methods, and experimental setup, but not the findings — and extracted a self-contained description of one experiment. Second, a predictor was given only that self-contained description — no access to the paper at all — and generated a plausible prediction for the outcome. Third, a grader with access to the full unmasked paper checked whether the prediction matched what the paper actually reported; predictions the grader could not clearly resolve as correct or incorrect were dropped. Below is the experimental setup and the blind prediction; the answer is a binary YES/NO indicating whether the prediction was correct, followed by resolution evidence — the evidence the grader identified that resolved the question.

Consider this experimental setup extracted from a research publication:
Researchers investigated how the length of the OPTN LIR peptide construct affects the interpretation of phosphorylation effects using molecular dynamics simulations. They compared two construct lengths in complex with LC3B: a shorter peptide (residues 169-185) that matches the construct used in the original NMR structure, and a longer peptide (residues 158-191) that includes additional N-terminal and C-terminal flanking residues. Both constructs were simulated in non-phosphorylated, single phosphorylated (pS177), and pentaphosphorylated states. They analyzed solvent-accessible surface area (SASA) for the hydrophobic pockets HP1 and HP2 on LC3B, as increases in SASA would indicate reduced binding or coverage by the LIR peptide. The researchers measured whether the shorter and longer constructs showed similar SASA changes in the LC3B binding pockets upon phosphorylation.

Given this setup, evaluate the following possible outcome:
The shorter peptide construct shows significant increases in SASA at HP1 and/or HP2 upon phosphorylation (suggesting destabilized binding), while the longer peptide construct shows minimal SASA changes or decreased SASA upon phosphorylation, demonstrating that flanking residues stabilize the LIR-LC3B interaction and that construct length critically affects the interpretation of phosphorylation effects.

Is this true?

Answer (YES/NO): NO